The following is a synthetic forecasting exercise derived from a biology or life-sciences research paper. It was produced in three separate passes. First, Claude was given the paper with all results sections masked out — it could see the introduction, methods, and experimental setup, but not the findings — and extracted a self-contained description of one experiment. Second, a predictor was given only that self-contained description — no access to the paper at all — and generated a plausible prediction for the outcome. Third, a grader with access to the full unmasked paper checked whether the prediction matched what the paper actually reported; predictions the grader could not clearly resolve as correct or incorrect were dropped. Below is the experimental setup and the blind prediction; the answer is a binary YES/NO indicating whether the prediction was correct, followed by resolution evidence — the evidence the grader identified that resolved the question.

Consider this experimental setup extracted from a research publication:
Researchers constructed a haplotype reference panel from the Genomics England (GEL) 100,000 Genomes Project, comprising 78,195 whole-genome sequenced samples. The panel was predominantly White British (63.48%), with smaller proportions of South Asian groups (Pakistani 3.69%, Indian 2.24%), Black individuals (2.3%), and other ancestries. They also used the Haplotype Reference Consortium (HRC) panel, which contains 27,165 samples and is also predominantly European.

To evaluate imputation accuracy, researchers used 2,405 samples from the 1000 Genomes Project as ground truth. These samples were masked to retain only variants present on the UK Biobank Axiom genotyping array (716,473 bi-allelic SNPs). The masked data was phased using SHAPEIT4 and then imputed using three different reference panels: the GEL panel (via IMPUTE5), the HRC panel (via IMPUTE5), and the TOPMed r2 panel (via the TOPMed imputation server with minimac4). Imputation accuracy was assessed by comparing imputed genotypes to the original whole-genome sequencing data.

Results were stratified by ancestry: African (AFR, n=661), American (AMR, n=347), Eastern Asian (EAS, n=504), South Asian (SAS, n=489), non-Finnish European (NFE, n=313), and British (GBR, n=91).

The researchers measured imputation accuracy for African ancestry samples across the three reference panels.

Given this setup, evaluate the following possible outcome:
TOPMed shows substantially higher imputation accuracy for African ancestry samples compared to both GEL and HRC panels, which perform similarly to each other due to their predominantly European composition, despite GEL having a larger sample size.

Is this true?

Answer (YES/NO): NO